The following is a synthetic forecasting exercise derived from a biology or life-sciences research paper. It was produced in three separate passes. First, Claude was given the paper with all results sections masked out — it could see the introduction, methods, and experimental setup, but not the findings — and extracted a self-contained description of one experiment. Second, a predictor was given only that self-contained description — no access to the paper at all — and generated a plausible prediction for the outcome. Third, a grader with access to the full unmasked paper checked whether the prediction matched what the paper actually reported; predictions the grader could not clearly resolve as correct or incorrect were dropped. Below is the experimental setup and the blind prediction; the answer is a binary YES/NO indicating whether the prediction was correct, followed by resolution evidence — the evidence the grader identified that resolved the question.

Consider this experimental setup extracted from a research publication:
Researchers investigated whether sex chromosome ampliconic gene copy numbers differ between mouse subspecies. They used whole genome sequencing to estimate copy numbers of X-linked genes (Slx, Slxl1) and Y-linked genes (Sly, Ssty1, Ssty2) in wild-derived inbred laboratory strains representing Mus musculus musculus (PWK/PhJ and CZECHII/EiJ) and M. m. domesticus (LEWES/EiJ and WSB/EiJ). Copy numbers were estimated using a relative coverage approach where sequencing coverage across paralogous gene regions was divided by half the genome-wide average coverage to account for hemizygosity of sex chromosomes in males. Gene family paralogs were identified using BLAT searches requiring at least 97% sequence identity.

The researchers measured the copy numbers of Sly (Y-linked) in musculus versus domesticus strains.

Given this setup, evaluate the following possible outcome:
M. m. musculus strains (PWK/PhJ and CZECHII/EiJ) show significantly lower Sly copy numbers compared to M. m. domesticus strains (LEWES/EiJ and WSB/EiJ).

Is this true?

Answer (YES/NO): NO